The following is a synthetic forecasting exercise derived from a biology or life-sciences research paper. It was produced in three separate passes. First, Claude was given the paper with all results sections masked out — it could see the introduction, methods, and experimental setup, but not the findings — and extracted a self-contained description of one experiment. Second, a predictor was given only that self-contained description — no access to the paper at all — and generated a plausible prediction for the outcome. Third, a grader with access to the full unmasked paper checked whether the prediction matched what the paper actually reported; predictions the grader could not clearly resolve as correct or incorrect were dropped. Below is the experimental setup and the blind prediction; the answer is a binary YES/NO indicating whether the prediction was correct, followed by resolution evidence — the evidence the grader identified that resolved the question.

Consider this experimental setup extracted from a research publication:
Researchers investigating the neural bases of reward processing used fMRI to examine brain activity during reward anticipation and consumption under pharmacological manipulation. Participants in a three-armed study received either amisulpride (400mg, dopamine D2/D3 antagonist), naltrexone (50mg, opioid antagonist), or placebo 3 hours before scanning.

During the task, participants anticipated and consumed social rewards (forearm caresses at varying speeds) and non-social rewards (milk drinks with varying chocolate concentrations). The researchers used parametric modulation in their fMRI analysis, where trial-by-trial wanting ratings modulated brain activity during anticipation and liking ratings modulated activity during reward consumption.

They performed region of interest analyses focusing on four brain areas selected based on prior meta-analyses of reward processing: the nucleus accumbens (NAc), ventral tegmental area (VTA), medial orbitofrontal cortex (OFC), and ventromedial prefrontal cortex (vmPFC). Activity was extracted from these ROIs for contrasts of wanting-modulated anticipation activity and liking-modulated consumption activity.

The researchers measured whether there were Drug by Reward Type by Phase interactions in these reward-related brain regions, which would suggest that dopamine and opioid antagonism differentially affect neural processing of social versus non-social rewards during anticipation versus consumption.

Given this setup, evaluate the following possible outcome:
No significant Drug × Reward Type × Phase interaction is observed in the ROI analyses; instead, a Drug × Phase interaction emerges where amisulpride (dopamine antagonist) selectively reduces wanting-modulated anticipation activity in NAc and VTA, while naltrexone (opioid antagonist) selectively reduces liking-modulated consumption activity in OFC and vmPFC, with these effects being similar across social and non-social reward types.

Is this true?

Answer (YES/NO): NO